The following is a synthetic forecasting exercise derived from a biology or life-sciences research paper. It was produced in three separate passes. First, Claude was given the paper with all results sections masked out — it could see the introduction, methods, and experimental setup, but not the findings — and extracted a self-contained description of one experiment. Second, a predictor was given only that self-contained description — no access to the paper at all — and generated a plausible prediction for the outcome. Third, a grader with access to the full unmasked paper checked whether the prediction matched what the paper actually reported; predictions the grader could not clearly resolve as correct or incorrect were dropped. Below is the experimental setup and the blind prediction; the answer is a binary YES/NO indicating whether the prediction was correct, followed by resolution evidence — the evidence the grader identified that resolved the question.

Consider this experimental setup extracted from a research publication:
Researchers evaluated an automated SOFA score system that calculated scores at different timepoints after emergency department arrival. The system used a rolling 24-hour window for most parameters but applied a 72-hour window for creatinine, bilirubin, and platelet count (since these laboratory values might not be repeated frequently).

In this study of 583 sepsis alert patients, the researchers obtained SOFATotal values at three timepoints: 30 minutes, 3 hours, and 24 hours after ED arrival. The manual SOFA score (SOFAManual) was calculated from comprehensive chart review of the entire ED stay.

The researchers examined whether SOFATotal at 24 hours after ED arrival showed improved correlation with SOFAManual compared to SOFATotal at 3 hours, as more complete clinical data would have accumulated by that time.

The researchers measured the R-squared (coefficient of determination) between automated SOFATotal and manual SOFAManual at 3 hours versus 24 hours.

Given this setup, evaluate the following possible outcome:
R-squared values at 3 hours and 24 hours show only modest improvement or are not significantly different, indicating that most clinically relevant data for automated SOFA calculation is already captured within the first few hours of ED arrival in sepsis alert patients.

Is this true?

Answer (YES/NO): YES